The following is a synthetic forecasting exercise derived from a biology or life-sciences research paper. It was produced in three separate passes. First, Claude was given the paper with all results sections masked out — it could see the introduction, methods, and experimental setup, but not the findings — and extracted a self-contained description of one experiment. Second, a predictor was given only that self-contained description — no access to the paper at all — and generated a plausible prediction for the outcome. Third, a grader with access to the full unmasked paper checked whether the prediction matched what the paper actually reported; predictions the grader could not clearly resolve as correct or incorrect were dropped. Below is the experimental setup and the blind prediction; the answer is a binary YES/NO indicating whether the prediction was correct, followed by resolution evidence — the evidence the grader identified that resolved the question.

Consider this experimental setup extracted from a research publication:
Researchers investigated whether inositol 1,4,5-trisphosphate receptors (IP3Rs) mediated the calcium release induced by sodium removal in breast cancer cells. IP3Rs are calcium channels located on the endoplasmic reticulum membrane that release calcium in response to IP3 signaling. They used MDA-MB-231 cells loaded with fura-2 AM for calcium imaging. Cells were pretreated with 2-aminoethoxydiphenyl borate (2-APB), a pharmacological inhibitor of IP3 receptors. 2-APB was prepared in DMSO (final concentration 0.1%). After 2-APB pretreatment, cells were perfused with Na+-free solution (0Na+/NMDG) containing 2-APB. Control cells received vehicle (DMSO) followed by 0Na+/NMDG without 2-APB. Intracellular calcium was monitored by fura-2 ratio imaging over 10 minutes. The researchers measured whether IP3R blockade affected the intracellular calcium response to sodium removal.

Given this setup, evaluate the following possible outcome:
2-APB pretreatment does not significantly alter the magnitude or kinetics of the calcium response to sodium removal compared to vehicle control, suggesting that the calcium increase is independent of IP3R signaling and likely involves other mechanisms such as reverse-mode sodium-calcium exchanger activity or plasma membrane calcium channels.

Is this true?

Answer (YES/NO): NO